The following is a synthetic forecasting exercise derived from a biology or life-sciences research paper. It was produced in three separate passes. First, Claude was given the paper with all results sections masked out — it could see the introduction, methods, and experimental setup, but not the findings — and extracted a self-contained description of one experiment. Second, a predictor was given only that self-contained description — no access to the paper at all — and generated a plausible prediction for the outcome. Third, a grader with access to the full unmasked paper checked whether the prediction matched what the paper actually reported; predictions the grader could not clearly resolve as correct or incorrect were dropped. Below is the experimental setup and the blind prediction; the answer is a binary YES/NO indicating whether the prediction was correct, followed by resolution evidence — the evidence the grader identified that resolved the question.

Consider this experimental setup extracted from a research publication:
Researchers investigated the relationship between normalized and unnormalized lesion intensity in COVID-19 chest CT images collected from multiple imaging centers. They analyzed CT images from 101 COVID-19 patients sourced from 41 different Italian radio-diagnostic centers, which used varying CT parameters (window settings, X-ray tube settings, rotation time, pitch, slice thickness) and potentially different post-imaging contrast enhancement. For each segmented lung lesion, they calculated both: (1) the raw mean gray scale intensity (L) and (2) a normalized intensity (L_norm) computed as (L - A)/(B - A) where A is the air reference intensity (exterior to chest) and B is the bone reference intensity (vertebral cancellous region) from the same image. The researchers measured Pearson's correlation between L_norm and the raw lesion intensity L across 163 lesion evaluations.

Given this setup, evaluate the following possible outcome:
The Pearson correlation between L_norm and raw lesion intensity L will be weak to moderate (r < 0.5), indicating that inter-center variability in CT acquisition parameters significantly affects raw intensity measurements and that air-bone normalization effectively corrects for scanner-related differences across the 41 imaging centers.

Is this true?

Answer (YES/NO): NO